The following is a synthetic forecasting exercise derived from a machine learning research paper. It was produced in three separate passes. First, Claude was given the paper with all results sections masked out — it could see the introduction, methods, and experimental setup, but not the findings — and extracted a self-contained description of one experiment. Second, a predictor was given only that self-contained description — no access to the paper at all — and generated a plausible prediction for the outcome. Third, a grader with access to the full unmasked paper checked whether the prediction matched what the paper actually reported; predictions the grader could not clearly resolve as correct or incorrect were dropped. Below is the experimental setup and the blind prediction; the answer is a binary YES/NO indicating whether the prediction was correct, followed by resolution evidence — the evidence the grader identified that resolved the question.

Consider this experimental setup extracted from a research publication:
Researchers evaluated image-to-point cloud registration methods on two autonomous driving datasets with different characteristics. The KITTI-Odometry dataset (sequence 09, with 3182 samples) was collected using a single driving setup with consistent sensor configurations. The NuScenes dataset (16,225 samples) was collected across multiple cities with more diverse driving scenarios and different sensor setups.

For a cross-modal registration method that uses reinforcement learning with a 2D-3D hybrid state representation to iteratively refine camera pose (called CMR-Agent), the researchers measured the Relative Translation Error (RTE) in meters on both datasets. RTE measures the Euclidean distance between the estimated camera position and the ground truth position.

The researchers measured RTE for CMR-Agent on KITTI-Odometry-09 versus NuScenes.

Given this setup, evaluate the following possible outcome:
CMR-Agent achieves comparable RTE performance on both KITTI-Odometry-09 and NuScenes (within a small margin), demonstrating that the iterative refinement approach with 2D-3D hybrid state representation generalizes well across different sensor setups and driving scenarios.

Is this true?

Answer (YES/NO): NO